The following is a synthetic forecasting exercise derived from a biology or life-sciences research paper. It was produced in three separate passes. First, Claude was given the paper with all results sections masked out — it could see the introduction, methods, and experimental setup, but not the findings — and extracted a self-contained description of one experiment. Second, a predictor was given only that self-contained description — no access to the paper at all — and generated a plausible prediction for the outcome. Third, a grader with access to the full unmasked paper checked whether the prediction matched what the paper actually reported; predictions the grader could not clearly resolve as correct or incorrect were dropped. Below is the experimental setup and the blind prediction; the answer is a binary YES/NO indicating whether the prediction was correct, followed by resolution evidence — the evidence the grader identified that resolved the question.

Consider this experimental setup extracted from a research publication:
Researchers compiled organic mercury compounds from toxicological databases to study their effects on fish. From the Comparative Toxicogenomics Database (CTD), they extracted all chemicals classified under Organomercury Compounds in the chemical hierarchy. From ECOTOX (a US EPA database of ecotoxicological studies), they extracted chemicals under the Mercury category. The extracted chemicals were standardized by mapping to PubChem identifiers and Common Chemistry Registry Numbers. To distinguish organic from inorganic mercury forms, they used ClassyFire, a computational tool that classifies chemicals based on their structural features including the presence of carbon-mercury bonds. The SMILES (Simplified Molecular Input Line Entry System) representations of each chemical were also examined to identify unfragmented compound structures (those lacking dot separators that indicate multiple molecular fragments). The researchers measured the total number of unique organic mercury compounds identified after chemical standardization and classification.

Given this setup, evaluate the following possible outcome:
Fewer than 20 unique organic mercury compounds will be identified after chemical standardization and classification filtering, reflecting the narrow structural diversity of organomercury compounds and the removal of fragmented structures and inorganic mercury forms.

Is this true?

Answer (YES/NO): NO